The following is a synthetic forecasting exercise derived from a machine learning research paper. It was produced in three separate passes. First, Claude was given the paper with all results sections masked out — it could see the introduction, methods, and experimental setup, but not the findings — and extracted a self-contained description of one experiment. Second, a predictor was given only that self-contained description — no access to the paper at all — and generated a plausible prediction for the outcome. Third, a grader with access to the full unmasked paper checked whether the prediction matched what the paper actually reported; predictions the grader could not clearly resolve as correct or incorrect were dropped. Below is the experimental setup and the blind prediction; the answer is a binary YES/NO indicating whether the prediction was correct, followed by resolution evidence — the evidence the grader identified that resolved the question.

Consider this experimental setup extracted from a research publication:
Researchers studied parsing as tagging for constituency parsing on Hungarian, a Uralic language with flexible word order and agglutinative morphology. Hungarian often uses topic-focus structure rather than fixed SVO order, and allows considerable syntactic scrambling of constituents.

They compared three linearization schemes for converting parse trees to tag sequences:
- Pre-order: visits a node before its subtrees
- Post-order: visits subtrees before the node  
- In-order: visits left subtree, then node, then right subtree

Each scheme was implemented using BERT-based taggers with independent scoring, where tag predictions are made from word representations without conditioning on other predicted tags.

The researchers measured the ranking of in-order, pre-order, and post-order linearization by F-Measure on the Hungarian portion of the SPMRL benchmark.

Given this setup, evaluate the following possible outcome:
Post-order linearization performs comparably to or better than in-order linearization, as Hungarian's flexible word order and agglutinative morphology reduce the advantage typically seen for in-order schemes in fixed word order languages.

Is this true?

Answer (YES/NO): NO